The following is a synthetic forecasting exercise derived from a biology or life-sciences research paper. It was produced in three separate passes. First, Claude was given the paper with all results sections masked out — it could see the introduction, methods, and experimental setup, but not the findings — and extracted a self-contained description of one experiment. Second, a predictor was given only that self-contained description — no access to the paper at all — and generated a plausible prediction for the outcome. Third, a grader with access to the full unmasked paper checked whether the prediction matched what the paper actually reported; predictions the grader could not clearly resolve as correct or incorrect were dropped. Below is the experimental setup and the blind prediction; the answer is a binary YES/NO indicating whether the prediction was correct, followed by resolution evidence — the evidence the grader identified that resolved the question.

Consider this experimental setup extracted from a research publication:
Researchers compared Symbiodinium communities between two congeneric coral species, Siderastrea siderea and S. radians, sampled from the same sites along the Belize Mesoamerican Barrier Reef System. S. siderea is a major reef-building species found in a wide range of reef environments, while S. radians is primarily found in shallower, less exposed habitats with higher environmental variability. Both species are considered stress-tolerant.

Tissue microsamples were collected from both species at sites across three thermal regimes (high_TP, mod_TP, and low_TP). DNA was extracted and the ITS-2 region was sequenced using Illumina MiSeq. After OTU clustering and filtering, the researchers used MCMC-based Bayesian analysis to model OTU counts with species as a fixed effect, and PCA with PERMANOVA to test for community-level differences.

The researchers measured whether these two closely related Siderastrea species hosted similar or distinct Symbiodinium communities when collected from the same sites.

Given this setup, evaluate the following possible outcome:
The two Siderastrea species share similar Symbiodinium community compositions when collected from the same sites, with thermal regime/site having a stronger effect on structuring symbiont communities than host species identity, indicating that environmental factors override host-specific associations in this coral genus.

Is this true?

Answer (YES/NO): NO